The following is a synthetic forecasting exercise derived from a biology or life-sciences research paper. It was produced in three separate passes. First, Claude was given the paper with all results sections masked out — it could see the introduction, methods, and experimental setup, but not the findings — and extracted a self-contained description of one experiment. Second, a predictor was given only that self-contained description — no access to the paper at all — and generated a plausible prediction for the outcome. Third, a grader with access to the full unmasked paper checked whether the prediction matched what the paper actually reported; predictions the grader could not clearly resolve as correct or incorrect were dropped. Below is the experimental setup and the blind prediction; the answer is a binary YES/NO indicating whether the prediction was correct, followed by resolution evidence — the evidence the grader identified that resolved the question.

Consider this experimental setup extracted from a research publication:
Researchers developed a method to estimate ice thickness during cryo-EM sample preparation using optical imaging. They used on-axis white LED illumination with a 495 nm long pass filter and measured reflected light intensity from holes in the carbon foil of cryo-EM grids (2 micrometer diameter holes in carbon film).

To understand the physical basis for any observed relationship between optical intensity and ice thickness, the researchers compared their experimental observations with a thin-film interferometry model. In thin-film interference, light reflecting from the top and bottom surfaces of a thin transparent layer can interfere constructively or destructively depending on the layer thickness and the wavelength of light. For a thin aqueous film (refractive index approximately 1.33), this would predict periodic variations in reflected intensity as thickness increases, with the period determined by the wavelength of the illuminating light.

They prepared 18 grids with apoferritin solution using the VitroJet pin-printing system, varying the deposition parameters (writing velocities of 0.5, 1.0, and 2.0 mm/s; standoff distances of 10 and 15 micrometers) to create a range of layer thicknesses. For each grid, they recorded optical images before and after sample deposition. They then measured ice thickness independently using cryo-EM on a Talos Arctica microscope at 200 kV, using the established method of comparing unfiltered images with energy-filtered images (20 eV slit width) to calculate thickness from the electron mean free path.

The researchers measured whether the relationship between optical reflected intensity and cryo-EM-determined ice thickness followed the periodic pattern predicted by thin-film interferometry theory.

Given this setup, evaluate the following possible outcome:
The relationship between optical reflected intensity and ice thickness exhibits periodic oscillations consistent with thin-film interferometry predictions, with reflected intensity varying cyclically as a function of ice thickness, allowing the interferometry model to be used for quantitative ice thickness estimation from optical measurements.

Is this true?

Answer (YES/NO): YES